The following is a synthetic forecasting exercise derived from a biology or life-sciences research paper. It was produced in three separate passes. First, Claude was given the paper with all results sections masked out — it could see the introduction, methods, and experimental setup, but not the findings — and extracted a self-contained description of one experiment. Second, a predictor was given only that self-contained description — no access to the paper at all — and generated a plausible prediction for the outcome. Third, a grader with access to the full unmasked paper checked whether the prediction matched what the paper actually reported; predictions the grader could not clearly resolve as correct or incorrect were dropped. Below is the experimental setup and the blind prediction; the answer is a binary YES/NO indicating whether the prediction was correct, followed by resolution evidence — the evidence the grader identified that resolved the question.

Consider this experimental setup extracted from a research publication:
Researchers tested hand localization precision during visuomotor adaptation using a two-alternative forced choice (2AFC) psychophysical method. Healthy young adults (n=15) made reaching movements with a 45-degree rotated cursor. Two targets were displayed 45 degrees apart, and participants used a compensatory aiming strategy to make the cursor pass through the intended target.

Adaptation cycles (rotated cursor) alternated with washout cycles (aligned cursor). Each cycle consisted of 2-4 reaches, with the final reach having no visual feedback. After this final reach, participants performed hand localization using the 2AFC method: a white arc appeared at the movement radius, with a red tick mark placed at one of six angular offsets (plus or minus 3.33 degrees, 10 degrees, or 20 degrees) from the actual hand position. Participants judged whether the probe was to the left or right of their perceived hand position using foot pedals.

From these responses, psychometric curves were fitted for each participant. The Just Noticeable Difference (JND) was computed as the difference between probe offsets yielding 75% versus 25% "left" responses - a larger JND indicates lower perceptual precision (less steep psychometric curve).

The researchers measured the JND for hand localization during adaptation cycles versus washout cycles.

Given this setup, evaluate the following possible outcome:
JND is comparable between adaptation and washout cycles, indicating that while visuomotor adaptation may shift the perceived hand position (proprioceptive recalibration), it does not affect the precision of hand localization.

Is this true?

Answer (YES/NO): NO